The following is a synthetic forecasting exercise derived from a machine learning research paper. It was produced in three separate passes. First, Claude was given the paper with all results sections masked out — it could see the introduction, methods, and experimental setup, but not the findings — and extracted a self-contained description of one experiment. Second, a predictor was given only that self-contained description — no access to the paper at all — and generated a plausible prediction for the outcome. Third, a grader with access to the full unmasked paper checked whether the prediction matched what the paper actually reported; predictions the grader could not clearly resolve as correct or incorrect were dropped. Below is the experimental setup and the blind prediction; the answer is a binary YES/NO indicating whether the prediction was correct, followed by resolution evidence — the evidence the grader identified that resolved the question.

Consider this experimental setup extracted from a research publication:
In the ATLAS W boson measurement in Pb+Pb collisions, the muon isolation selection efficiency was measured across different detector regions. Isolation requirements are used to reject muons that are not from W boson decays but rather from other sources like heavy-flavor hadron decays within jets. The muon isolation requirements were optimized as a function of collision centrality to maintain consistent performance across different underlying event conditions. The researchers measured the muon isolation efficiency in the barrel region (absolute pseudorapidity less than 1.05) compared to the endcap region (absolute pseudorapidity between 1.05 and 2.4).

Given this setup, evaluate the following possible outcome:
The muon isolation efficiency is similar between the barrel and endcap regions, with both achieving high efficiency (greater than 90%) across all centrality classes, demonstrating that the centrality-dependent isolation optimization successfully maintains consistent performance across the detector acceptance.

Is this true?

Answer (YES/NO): NO